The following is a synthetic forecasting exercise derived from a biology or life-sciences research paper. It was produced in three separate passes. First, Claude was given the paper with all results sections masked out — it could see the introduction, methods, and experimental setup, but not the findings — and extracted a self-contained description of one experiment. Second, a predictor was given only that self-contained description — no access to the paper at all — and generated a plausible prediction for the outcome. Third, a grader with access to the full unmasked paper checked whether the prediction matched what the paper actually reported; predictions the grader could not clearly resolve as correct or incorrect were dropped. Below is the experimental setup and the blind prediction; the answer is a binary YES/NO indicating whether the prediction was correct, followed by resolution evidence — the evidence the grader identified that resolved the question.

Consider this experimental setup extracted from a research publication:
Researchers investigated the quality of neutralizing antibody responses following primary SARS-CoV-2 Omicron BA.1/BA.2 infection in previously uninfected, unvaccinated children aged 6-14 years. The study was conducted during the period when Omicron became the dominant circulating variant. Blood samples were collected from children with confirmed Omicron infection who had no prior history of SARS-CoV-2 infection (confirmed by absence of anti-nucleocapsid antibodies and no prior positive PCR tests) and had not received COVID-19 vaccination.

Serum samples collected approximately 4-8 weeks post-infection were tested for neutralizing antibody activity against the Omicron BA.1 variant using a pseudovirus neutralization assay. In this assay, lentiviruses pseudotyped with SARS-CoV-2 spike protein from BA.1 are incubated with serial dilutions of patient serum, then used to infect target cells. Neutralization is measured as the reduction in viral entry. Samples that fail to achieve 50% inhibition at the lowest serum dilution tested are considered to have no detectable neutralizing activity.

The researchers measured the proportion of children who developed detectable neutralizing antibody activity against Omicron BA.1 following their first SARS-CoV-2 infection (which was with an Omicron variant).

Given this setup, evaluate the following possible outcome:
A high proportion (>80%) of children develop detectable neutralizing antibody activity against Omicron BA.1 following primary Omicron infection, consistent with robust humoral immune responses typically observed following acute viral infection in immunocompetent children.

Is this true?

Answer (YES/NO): NO